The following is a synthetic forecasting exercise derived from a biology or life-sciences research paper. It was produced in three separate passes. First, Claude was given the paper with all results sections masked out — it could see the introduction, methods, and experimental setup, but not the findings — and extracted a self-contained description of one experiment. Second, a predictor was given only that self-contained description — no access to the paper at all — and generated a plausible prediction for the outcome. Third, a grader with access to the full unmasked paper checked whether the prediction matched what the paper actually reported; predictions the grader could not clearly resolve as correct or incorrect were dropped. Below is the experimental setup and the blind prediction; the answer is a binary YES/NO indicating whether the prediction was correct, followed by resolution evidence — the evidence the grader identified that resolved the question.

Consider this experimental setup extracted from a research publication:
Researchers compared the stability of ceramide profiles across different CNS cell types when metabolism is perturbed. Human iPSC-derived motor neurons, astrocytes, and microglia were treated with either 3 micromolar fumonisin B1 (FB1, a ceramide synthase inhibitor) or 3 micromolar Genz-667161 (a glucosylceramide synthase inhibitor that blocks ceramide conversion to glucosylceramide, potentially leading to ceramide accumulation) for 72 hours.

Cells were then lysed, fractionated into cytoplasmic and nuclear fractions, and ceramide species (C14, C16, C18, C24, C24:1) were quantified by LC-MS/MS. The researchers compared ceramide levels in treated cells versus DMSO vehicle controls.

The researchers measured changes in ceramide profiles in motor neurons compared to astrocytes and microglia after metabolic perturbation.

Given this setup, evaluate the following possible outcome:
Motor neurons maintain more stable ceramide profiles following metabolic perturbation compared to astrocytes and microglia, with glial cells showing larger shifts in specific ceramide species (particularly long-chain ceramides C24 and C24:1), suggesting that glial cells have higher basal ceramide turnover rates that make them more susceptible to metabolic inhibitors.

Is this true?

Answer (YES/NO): NO